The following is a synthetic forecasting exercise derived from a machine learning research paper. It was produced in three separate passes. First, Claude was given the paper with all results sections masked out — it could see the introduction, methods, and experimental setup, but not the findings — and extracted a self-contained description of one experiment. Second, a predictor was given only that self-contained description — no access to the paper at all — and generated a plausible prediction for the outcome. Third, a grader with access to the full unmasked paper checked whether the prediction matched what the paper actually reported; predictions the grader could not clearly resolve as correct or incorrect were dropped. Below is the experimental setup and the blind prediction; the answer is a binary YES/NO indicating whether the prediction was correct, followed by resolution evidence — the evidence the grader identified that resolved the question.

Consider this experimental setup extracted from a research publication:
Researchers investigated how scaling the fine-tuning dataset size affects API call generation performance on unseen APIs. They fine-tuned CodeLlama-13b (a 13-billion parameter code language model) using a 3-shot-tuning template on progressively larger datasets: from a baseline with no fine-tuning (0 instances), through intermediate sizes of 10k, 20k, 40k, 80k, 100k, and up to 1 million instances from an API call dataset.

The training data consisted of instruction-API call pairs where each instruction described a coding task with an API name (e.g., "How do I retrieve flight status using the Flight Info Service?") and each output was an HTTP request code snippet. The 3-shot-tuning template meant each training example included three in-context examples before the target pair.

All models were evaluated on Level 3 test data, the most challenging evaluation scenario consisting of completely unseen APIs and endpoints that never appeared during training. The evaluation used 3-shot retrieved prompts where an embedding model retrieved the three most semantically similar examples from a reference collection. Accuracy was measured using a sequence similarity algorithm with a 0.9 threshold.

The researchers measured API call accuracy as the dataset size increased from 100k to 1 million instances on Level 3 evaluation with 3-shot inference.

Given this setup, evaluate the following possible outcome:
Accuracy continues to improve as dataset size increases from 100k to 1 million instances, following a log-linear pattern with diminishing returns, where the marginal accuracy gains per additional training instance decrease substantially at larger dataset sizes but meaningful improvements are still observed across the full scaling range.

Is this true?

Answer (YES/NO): NO